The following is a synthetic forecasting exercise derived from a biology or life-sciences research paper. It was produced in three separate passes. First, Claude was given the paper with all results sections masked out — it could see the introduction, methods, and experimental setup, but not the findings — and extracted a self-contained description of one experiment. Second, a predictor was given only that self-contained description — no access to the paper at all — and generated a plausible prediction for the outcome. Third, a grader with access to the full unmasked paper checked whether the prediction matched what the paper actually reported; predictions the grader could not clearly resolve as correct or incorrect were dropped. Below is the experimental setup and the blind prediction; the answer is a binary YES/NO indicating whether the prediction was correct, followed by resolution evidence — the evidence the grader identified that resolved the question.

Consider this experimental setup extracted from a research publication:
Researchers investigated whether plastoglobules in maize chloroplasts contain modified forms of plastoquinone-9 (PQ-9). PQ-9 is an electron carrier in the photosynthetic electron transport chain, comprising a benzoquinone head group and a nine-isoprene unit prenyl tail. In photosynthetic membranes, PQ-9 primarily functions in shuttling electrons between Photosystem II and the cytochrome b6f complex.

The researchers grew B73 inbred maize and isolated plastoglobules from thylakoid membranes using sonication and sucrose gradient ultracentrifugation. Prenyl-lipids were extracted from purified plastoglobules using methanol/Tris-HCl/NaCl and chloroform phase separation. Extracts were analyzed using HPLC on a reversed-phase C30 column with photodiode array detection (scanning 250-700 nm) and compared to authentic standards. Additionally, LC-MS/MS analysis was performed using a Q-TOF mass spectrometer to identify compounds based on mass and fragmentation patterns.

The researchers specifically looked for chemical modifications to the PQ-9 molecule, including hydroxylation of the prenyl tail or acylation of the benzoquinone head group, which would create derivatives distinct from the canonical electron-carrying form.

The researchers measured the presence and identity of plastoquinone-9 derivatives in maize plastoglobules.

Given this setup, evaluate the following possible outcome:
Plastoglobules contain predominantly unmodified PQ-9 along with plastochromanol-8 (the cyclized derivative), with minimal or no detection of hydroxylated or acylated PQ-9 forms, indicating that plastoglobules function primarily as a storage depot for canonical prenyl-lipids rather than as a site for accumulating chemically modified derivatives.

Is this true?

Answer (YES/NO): NO